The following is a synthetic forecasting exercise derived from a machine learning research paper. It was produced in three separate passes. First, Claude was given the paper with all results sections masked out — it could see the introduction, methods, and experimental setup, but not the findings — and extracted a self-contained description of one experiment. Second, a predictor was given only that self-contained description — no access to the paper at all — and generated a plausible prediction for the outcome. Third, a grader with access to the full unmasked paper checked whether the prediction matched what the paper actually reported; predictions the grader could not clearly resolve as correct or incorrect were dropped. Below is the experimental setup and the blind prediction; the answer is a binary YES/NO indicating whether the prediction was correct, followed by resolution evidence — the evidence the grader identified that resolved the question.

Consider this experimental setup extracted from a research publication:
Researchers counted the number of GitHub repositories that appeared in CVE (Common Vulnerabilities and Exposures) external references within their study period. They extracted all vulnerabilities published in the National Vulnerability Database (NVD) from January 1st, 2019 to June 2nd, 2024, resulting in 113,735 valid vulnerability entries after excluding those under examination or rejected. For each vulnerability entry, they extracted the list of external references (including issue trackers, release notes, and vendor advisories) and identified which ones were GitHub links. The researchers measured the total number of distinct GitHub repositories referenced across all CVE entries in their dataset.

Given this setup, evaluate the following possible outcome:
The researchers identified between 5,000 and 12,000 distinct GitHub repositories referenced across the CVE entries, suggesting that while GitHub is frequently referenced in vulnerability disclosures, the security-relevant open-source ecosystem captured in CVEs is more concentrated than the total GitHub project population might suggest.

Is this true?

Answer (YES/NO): YES